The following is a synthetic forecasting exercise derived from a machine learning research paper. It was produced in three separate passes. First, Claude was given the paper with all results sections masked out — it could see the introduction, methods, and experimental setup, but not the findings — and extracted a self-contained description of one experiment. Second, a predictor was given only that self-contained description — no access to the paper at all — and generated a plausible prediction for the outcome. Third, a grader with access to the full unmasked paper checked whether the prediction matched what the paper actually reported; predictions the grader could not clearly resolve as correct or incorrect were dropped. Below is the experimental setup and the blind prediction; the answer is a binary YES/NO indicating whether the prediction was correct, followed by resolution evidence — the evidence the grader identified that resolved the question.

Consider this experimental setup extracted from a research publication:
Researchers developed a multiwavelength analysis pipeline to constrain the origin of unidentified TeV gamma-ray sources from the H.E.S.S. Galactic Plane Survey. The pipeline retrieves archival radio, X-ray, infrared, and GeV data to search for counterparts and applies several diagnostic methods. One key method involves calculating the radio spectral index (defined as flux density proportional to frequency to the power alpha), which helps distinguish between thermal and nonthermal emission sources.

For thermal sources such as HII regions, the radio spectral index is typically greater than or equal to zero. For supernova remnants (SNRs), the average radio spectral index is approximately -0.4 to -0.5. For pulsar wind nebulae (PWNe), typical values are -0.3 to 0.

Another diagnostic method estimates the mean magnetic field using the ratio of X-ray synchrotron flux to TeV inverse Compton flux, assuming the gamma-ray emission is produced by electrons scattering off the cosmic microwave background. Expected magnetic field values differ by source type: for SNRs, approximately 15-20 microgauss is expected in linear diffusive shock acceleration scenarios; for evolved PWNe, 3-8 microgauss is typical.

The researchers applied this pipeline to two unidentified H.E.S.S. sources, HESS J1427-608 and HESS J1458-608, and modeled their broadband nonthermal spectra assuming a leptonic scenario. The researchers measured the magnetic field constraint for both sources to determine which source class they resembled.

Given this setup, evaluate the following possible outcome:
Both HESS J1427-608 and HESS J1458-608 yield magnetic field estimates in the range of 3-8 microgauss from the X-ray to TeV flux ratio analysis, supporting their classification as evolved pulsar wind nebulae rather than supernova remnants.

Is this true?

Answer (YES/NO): NO